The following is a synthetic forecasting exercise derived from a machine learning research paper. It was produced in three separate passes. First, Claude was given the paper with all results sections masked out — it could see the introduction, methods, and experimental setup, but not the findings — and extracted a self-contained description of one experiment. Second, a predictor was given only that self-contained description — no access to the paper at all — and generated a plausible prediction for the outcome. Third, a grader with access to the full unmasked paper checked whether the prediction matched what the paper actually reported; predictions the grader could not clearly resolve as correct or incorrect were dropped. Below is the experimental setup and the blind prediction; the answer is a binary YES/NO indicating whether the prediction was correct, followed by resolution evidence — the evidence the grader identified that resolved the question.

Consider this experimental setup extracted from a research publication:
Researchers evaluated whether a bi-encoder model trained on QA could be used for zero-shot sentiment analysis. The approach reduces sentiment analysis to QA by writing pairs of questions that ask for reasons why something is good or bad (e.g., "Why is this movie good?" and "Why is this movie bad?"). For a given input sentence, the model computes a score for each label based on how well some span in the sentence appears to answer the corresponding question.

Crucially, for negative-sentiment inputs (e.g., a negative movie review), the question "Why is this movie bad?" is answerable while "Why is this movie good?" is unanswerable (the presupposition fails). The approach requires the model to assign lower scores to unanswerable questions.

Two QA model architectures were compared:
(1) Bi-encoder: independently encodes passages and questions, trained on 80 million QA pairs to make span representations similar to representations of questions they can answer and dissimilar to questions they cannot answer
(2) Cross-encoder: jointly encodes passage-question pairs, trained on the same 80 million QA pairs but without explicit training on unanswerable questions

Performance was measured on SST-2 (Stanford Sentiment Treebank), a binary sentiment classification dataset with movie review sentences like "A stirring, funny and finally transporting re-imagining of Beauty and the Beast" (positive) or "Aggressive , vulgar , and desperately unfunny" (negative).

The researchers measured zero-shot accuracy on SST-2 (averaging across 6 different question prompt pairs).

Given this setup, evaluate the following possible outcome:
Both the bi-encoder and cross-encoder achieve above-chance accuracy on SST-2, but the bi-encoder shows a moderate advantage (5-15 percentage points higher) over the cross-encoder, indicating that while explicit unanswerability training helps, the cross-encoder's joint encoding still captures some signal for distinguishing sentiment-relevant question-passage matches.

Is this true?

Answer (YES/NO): NO